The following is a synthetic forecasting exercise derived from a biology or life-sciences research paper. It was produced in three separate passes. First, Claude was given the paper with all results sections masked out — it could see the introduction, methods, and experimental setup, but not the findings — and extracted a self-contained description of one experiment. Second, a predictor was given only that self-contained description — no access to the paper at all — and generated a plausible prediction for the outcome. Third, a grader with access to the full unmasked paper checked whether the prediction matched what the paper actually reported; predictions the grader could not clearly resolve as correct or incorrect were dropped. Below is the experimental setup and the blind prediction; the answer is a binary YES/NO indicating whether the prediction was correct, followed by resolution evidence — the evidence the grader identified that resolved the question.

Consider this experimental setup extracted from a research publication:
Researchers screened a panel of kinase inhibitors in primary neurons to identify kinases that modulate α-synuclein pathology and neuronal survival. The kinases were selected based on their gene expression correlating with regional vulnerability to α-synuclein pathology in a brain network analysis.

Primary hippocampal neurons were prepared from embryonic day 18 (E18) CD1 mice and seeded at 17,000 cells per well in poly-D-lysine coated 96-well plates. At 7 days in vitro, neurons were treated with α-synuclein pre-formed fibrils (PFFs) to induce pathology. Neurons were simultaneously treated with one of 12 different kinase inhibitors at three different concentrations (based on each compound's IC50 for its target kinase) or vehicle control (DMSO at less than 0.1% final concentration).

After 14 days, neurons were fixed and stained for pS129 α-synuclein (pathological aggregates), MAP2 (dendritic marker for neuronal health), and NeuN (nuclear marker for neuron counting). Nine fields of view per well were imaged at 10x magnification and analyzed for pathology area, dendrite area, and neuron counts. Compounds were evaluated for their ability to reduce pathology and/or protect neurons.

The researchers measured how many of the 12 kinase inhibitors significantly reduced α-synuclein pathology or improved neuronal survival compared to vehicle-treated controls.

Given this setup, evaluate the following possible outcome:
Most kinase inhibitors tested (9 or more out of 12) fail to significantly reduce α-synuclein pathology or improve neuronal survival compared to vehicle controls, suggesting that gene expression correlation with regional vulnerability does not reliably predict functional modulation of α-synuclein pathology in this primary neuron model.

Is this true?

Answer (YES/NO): YES